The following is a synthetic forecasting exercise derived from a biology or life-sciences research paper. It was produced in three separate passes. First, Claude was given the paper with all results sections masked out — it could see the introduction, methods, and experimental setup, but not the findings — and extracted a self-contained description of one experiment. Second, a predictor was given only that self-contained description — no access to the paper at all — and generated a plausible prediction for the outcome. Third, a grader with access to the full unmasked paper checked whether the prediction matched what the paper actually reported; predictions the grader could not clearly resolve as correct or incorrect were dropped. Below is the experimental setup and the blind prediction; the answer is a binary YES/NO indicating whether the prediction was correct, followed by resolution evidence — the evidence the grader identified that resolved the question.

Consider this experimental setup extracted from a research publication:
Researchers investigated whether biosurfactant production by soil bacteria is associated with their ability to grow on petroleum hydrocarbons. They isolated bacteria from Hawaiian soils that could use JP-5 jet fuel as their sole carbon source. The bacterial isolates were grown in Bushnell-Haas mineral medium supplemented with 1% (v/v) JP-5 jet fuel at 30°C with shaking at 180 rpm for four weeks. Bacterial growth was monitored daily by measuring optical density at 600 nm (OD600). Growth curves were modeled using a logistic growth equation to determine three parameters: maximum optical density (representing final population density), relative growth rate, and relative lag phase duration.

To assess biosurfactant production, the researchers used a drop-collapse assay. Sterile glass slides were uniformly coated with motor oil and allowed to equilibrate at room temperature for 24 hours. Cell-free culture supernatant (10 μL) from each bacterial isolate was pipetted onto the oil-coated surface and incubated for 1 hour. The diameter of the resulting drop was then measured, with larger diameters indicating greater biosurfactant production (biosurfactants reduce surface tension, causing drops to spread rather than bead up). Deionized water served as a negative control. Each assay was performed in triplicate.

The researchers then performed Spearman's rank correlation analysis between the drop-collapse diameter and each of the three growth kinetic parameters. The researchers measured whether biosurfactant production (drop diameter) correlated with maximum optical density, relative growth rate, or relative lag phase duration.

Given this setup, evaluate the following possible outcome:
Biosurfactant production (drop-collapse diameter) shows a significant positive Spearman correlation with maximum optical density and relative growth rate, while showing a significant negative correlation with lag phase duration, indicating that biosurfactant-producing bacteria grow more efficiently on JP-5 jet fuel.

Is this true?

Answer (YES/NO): YES